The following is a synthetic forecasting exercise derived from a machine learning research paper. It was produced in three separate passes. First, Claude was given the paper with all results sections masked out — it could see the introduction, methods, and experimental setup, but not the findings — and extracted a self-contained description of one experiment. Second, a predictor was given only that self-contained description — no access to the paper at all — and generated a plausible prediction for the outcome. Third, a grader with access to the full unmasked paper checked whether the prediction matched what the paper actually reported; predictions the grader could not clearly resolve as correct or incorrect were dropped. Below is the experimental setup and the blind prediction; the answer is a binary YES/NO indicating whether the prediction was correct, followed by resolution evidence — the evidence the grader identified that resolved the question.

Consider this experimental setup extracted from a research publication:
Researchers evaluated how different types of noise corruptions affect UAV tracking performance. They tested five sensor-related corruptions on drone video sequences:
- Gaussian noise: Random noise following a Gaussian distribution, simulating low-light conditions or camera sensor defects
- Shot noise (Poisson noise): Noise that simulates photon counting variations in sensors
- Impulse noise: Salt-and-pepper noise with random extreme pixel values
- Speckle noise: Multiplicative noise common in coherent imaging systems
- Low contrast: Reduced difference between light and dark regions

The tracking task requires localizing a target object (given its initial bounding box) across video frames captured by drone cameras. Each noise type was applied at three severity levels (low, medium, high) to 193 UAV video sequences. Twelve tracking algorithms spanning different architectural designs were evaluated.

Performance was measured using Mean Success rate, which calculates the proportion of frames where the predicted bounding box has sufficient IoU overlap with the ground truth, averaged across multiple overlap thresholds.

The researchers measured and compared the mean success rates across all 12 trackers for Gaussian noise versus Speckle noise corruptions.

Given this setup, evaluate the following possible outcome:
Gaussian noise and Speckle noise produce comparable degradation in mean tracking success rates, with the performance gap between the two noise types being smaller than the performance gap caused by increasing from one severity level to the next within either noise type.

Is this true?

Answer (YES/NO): NO